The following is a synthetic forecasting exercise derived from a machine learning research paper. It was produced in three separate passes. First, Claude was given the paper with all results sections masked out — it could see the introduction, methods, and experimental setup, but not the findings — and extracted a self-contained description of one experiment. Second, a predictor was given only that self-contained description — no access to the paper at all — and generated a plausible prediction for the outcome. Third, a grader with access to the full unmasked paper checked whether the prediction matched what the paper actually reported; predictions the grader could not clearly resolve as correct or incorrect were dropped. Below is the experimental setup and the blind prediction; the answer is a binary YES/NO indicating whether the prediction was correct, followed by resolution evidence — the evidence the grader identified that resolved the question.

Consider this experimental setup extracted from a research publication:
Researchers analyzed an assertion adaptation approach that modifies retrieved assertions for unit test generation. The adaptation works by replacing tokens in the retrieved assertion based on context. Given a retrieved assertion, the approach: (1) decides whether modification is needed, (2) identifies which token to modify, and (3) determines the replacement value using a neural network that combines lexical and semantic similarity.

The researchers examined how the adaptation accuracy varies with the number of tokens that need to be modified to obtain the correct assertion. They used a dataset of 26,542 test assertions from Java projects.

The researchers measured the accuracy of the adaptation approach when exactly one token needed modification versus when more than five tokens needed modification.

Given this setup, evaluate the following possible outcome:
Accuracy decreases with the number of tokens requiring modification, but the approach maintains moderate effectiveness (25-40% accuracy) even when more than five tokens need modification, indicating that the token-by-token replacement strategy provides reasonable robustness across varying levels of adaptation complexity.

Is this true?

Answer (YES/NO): NO